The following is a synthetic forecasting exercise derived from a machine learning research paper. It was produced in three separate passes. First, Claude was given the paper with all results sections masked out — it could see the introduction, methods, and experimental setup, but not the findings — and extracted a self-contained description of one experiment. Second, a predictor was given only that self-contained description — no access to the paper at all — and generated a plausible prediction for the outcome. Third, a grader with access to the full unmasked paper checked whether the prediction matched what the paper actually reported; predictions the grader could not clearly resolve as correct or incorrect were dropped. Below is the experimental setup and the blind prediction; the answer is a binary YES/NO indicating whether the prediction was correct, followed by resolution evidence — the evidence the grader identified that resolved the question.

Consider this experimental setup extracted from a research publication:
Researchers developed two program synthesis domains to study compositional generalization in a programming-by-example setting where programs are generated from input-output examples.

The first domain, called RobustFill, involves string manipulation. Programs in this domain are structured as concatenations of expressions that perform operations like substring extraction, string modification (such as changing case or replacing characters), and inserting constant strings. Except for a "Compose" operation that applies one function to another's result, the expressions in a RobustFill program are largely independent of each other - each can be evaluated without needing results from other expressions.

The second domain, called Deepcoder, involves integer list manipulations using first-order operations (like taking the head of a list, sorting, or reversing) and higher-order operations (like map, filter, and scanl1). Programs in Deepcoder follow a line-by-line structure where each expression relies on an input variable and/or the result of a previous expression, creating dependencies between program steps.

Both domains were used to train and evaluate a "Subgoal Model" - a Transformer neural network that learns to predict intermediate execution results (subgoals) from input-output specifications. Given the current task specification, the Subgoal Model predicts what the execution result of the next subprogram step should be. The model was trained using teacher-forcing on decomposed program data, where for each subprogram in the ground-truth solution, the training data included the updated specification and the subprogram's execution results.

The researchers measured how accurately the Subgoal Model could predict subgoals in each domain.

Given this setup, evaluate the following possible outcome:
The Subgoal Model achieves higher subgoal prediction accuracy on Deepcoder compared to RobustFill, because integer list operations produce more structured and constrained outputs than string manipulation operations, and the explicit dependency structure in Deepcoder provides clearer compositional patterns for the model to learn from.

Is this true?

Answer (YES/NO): NO